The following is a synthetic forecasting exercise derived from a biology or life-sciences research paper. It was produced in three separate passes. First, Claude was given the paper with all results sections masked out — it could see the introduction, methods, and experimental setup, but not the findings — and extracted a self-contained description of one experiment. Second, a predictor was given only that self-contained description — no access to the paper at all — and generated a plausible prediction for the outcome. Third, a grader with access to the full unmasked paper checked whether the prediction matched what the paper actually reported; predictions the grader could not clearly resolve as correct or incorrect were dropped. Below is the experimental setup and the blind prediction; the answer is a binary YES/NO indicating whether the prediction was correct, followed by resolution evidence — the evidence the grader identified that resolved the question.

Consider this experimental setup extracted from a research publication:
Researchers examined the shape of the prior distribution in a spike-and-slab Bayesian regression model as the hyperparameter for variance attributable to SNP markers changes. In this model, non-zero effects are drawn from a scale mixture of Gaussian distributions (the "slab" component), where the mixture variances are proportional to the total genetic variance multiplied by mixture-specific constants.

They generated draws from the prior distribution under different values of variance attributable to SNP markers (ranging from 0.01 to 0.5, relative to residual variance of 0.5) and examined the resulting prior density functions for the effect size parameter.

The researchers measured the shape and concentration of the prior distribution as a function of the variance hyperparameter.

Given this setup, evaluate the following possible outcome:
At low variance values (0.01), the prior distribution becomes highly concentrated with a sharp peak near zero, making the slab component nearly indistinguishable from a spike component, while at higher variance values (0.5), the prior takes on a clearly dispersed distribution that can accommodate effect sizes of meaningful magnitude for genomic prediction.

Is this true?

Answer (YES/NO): NO